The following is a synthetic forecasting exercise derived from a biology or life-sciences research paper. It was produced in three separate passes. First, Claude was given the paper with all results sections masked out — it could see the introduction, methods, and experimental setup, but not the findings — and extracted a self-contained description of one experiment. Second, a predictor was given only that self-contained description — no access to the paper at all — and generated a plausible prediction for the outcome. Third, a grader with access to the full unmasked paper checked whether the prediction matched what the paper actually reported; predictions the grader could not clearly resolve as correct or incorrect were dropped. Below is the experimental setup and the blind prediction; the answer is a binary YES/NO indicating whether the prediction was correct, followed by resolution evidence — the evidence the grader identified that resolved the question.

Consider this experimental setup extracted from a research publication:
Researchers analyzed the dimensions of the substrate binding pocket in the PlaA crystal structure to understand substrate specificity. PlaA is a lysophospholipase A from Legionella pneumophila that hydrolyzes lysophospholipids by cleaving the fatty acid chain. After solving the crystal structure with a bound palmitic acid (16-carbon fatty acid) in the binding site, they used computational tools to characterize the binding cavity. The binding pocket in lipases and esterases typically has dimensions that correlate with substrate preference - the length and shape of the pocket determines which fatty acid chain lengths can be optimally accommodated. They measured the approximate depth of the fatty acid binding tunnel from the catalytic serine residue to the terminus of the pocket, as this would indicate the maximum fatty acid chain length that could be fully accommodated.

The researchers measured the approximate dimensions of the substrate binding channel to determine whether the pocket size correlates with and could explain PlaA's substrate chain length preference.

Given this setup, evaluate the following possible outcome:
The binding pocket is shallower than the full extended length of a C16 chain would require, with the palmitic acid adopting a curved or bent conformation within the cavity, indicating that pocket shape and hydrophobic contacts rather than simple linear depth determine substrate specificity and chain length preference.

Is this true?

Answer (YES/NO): NO